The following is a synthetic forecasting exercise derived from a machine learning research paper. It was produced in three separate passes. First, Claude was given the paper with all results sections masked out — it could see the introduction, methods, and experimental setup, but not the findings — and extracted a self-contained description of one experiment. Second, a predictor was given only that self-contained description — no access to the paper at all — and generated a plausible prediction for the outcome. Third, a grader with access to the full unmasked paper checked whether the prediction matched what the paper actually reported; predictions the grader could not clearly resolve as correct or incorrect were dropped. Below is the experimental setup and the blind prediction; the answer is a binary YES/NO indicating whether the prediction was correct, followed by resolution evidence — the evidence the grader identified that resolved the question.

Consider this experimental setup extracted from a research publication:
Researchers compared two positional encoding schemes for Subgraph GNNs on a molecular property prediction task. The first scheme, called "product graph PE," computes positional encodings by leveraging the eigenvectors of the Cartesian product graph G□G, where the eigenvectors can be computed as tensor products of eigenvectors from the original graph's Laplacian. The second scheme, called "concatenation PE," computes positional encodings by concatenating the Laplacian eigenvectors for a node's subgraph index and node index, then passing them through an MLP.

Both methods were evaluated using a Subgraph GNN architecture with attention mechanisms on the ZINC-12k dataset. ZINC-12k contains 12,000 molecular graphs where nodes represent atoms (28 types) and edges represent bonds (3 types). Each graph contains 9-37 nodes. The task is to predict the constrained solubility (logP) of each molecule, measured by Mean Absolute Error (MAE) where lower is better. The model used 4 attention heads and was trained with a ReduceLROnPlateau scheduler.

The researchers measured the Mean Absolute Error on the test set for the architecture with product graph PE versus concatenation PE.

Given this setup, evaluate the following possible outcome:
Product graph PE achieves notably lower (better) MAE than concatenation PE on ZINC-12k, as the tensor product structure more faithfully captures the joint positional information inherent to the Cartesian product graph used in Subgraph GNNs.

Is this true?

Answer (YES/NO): YES